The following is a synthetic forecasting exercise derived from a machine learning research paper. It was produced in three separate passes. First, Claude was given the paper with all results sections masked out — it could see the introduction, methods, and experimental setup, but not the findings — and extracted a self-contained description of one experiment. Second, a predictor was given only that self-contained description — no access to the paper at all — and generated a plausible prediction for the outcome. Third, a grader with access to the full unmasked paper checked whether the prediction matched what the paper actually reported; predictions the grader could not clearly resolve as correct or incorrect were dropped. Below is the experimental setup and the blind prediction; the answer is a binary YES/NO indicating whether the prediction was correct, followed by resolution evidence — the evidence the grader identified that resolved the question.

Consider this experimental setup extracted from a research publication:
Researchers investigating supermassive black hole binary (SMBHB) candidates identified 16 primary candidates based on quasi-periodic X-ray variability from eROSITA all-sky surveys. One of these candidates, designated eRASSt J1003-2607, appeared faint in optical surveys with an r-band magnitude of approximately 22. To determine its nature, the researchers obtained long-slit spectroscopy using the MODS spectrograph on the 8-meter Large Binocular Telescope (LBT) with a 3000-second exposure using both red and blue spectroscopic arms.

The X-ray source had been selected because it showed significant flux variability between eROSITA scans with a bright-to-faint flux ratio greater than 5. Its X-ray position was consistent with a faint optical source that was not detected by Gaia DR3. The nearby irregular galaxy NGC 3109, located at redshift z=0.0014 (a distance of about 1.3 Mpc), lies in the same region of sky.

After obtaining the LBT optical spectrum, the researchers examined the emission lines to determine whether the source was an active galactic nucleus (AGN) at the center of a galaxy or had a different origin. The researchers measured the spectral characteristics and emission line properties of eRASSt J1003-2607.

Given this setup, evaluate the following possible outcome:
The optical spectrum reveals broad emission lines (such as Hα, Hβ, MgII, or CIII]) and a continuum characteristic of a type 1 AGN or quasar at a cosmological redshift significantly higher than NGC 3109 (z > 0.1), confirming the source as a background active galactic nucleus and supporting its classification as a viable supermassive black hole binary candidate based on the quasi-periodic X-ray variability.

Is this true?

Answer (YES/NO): NO